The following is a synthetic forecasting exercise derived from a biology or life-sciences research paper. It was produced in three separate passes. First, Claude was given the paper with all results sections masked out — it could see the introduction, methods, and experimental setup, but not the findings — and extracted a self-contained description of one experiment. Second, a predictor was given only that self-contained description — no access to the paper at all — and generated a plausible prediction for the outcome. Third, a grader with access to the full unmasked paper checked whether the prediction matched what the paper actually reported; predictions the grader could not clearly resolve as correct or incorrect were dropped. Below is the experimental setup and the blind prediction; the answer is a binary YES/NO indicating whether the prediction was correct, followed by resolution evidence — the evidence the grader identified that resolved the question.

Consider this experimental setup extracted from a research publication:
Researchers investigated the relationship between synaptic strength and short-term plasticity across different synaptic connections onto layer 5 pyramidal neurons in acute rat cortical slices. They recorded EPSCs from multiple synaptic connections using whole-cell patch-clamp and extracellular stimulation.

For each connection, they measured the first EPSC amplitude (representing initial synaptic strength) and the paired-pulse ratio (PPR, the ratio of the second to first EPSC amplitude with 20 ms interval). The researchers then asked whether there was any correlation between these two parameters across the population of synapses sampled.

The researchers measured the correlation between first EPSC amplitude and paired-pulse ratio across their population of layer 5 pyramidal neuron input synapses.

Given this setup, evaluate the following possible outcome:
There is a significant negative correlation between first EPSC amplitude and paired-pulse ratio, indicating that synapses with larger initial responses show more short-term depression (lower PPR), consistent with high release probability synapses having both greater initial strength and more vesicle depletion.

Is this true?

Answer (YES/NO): YES